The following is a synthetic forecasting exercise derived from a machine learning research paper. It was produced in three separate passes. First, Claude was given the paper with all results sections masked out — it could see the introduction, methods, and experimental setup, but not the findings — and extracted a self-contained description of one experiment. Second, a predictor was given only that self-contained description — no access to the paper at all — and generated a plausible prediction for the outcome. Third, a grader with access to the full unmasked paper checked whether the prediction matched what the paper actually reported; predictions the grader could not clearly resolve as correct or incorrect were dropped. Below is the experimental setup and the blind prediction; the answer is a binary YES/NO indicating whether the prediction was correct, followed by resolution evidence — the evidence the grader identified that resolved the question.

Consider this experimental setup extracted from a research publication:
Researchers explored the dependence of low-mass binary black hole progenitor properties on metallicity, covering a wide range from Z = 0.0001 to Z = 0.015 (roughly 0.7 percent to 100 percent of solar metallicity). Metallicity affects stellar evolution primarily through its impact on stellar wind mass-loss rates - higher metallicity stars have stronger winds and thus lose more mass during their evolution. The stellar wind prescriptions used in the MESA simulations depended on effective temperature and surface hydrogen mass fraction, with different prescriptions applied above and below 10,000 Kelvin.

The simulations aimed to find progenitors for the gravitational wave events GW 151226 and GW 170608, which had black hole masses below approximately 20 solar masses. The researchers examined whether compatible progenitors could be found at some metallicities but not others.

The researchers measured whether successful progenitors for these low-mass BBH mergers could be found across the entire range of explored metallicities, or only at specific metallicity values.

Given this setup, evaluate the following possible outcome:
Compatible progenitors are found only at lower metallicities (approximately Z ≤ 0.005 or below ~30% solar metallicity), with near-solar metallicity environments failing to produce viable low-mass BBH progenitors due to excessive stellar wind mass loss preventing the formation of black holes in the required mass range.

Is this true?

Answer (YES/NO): NO